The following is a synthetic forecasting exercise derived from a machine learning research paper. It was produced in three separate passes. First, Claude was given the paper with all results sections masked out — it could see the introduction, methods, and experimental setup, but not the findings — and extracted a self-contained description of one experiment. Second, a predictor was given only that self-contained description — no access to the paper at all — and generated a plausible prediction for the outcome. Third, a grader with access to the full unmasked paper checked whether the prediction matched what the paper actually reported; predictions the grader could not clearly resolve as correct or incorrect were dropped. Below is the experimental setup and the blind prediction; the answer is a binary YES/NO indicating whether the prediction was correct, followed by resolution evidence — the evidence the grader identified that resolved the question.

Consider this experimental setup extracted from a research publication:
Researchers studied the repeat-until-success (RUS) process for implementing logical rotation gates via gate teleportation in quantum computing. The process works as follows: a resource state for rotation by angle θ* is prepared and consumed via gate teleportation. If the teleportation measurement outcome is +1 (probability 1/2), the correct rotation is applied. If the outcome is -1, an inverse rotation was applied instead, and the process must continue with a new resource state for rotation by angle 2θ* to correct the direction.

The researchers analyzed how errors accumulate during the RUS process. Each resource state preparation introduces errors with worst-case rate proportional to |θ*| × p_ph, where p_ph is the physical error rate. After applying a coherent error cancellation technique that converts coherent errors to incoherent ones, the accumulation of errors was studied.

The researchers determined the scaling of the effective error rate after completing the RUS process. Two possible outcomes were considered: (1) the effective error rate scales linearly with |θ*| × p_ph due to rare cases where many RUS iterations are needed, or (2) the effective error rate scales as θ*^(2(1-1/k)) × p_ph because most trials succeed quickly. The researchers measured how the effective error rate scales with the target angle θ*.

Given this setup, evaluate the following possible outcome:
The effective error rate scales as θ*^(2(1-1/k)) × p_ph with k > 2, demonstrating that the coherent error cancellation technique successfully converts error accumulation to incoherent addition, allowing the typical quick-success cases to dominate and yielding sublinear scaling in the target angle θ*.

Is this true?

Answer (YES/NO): NO